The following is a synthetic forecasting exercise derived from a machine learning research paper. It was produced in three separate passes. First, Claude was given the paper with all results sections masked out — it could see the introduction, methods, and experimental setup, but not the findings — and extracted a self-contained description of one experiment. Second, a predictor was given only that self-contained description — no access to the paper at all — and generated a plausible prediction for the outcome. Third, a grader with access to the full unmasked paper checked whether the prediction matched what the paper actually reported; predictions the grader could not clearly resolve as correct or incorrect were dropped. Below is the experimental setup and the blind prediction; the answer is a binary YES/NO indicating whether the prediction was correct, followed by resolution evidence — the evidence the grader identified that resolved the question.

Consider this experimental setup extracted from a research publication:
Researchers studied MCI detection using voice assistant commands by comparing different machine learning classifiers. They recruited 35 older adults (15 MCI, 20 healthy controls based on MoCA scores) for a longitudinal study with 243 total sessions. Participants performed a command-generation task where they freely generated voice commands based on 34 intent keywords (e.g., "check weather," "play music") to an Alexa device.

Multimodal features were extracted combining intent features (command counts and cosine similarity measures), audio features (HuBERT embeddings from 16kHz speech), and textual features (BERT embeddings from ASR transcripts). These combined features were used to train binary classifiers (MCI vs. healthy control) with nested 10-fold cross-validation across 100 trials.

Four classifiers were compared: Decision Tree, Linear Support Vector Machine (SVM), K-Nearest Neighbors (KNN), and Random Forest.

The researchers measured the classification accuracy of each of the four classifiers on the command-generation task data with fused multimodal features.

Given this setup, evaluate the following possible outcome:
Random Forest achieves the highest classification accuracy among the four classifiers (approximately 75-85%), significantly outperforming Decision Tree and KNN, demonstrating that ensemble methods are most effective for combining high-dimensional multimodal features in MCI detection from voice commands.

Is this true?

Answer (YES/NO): NO